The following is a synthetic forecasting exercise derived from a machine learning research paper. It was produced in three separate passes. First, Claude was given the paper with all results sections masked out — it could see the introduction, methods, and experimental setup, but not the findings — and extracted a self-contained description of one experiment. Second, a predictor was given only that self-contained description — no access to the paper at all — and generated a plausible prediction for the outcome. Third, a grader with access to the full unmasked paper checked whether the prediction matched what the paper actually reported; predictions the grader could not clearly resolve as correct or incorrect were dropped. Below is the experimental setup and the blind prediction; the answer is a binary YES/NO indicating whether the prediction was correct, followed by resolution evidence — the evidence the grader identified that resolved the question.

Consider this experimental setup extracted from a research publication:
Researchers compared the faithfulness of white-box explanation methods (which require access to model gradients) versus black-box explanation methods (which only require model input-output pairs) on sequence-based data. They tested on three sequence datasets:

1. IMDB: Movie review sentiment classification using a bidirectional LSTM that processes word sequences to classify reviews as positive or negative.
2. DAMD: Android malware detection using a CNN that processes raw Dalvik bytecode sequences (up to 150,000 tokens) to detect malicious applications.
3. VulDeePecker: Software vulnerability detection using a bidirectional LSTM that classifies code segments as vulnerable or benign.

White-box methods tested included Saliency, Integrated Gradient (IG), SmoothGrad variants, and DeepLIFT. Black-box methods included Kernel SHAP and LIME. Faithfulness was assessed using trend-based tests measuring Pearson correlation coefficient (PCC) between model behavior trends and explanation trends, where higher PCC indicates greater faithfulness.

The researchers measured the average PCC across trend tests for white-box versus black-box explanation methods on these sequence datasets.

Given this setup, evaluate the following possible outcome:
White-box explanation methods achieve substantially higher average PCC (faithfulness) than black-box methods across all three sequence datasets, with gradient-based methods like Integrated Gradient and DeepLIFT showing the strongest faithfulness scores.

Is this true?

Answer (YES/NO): NO